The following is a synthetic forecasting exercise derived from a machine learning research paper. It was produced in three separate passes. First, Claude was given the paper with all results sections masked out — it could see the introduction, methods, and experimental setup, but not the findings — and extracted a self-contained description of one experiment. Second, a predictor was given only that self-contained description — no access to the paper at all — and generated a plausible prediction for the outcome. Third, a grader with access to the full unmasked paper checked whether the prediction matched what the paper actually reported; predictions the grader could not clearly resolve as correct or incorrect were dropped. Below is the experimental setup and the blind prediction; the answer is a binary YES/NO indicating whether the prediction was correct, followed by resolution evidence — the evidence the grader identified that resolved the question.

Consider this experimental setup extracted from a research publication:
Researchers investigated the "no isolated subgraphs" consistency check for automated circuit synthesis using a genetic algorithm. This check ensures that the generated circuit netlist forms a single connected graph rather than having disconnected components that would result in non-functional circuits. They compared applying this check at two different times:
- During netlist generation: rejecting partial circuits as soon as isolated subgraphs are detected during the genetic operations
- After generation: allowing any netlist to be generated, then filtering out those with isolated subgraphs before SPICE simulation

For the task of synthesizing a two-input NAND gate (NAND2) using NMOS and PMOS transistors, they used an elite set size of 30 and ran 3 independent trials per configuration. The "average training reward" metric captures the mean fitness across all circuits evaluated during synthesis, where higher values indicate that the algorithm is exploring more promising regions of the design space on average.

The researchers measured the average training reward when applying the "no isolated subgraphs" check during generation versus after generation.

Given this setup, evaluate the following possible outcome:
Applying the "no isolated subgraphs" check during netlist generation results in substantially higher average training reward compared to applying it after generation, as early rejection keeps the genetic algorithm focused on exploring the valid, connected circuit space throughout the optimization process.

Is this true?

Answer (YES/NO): YES